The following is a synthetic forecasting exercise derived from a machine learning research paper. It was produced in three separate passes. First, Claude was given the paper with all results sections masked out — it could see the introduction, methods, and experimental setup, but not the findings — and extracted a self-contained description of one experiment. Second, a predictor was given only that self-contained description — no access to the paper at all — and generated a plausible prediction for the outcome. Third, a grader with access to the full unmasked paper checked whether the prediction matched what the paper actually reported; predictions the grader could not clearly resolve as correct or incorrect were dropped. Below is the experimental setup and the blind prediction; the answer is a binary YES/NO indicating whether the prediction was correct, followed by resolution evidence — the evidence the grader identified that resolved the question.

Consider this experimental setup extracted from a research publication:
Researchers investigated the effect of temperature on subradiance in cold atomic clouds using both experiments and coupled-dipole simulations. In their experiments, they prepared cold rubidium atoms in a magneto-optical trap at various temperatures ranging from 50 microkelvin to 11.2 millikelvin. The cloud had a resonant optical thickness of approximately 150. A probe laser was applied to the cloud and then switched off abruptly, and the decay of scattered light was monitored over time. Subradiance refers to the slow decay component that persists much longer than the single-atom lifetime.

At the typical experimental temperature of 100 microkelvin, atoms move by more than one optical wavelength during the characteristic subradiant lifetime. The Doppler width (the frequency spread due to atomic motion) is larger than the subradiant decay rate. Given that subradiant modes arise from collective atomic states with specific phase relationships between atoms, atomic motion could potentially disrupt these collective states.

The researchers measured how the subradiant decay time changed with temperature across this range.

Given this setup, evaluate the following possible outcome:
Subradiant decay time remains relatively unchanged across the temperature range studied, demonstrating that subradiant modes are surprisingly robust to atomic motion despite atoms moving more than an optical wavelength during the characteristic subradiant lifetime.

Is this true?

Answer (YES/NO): NO